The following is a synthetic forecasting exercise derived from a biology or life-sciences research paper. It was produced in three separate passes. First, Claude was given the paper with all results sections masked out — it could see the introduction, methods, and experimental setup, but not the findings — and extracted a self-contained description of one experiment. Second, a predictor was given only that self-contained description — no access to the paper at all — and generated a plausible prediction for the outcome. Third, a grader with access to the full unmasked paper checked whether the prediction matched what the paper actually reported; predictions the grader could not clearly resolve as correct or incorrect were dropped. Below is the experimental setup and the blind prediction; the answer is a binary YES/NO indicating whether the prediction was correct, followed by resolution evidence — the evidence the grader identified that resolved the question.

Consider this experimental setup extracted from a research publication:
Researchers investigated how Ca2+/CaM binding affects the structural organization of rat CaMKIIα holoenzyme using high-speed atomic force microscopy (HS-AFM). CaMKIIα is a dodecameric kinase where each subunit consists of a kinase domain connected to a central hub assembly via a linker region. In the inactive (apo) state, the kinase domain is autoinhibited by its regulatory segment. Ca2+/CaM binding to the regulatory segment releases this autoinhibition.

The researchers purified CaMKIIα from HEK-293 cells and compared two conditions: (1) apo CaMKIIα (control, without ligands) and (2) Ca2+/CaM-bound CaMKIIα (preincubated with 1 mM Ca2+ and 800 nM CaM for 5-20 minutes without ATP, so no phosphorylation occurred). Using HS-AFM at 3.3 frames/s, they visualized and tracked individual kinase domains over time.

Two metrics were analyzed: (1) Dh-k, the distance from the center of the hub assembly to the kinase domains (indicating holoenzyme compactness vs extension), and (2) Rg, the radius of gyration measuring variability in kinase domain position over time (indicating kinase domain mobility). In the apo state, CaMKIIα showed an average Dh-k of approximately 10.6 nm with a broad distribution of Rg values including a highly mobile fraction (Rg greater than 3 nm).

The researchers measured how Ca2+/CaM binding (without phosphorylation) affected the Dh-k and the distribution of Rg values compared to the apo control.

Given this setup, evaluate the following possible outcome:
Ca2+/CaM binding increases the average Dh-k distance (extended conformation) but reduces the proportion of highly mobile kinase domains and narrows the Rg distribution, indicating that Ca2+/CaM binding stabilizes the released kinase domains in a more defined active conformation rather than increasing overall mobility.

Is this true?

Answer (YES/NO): YES